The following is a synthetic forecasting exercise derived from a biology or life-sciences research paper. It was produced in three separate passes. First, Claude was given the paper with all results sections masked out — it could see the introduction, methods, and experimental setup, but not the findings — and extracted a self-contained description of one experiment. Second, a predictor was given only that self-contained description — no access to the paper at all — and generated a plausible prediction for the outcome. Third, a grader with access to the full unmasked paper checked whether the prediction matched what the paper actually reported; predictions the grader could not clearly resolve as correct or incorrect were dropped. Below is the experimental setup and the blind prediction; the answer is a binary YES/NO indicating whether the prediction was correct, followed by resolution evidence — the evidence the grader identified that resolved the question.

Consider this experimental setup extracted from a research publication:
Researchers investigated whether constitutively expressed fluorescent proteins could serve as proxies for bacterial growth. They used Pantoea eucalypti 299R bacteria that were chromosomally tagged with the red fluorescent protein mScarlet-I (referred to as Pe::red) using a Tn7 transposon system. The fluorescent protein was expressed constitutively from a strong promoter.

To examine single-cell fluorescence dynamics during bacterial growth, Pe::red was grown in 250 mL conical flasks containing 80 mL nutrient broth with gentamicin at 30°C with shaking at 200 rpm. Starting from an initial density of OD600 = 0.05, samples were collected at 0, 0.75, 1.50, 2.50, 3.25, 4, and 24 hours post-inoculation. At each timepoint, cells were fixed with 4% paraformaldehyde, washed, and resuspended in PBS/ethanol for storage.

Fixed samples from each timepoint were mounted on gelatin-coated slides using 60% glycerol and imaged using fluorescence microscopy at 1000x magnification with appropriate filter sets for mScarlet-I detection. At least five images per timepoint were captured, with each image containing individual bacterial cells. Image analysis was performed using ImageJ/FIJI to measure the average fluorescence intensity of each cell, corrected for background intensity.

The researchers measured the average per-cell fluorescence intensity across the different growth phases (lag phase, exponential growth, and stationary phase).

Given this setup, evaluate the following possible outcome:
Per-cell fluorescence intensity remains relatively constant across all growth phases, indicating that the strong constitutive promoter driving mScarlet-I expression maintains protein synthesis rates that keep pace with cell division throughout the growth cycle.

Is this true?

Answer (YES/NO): YES